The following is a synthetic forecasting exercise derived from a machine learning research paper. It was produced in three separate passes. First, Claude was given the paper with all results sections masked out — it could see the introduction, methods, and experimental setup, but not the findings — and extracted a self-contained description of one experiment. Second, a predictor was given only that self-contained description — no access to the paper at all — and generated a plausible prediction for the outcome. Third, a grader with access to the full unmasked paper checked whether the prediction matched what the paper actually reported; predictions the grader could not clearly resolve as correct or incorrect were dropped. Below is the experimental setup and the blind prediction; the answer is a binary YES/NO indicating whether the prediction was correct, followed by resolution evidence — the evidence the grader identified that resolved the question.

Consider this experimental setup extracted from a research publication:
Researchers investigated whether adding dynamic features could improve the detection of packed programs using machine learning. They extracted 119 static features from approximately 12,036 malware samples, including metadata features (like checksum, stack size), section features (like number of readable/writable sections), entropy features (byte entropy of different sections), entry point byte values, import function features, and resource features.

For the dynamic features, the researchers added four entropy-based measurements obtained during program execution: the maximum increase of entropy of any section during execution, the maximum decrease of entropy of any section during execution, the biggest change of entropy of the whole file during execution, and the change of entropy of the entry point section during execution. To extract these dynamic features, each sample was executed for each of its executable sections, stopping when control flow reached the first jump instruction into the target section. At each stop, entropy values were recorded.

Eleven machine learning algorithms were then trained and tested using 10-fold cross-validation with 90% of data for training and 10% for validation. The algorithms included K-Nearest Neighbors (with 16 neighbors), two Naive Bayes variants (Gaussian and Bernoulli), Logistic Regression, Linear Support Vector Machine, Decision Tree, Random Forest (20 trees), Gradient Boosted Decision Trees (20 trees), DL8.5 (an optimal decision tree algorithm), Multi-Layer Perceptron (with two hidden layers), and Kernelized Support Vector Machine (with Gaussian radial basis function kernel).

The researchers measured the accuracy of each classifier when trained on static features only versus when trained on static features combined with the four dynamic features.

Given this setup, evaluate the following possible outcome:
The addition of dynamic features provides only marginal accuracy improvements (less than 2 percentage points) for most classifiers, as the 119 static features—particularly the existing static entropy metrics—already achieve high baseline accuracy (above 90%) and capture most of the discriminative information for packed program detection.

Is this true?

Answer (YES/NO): NO